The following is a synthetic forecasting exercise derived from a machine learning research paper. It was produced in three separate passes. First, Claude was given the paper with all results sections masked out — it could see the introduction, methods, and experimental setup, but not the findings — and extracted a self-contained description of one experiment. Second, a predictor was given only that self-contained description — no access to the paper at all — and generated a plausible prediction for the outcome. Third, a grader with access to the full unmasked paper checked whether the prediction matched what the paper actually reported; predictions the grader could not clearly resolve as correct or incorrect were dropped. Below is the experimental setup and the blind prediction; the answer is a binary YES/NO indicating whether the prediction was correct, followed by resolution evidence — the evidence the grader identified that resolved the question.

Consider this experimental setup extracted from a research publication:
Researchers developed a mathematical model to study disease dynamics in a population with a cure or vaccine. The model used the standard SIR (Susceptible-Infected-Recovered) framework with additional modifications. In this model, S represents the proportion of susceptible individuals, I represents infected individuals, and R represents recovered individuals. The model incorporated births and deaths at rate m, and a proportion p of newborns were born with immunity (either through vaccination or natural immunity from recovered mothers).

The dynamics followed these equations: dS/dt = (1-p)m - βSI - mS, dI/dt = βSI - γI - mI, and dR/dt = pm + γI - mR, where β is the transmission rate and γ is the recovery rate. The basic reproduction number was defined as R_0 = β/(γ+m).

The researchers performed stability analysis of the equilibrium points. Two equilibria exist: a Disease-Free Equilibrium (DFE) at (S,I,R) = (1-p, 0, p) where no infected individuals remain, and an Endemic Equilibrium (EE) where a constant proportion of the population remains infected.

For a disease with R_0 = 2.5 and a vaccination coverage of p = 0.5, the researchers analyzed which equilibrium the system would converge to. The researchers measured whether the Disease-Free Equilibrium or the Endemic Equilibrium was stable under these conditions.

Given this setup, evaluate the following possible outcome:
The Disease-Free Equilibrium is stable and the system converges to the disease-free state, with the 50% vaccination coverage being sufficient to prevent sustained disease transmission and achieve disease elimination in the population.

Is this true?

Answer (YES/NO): NO